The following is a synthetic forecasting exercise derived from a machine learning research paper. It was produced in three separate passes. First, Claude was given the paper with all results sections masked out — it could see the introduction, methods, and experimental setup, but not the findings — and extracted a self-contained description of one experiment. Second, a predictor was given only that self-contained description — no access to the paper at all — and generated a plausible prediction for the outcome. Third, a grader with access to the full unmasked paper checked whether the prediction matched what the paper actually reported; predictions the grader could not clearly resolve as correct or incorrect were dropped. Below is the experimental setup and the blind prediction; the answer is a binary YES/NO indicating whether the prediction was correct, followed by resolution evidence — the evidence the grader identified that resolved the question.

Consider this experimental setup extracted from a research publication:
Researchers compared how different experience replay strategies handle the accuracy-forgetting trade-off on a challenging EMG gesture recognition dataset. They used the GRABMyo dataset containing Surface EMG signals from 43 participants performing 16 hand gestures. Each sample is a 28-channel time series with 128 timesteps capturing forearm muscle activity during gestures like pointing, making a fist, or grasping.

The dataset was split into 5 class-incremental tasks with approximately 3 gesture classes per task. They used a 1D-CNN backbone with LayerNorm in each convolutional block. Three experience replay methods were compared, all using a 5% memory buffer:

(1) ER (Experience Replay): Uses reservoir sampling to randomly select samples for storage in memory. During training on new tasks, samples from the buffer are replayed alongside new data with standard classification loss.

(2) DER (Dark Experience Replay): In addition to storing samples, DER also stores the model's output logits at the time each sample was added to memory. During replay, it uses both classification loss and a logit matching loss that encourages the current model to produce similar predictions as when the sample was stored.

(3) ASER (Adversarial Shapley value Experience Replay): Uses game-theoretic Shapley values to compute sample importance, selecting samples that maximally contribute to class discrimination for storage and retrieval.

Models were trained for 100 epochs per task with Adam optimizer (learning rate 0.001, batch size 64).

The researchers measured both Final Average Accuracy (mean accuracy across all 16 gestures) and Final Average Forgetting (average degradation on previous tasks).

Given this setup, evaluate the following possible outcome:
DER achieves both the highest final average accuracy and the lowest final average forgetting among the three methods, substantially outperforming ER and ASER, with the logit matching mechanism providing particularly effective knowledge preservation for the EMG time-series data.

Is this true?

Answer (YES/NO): YES